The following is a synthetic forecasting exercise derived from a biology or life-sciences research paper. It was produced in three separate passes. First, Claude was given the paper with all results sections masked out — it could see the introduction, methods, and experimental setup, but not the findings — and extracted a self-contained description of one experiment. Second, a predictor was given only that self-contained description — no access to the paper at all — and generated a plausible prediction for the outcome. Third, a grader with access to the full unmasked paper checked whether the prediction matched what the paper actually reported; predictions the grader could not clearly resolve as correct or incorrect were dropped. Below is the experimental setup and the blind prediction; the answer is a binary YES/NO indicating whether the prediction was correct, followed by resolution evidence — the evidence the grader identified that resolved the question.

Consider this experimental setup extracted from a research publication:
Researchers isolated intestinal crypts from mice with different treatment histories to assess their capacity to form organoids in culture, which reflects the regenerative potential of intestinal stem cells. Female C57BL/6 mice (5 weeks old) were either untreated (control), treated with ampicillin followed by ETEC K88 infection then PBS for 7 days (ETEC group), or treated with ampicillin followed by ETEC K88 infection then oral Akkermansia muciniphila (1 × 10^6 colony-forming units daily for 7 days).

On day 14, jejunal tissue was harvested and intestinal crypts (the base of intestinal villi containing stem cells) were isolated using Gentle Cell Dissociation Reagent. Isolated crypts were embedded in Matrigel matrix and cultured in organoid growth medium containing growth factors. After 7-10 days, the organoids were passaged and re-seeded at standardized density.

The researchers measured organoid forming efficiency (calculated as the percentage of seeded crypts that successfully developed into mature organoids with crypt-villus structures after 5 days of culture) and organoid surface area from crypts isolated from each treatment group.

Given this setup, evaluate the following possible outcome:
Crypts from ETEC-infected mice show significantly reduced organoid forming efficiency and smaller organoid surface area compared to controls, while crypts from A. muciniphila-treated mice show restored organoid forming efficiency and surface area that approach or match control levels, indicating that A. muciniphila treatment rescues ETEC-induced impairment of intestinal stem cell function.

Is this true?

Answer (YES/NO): YES